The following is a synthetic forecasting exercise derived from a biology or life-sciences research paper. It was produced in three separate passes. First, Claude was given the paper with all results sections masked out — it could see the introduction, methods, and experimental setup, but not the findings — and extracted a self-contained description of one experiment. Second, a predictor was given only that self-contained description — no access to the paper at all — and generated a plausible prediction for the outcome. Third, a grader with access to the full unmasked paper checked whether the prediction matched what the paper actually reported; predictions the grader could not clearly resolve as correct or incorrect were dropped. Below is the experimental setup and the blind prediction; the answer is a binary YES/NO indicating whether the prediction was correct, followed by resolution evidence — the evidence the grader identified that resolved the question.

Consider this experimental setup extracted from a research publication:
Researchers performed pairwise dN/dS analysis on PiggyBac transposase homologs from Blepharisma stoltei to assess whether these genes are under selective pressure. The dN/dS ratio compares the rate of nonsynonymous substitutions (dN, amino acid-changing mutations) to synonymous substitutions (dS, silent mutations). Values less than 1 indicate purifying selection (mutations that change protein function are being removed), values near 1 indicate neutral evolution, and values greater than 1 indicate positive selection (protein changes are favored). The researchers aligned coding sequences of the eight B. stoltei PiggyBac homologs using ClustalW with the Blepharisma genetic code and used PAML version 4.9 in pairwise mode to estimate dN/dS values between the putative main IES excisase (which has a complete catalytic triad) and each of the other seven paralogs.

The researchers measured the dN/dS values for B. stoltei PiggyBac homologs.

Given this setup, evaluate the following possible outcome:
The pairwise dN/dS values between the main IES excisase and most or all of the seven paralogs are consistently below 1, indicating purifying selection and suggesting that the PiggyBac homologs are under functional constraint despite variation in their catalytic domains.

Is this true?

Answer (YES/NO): YES